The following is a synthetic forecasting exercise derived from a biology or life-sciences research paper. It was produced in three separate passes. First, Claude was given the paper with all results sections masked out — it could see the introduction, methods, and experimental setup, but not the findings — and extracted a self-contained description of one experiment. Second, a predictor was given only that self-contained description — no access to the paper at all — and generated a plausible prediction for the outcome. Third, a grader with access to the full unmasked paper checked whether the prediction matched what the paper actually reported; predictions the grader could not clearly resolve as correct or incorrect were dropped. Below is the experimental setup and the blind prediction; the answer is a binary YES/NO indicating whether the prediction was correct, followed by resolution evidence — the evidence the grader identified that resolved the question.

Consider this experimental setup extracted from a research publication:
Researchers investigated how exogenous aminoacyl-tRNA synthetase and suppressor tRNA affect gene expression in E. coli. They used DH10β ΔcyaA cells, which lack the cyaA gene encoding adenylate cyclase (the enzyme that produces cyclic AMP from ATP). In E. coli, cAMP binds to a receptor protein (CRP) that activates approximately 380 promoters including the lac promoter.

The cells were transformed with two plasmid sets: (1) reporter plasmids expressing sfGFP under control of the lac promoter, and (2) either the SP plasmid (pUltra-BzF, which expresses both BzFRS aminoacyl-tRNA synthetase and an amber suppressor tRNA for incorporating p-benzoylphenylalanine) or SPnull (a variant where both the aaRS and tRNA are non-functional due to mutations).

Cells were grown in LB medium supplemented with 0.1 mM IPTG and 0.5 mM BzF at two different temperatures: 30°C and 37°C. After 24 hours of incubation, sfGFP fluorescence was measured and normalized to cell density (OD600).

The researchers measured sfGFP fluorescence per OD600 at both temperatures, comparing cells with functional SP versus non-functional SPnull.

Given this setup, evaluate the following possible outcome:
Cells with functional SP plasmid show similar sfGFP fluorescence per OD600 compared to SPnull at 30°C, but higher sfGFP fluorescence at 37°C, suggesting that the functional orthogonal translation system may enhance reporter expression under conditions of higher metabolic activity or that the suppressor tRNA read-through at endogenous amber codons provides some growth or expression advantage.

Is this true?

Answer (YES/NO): NO